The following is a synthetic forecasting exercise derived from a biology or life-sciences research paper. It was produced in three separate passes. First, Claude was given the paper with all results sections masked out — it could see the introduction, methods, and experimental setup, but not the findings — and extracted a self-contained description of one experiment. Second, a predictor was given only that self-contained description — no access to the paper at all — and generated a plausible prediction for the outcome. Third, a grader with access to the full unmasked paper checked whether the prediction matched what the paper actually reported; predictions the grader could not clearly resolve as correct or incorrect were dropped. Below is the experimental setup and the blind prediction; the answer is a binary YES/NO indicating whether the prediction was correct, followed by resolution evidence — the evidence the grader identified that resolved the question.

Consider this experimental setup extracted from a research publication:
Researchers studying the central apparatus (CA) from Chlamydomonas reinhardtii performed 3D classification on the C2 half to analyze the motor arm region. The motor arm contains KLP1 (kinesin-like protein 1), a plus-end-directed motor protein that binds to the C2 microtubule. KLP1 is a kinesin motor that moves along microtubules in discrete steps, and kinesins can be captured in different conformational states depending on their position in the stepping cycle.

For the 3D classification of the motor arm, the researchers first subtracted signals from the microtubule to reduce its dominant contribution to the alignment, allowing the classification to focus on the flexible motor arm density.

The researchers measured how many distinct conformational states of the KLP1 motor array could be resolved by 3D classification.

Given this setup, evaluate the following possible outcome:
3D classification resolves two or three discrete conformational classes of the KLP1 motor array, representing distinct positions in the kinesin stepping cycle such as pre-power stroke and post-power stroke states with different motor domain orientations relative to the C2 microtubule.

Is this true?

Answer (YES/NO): YES